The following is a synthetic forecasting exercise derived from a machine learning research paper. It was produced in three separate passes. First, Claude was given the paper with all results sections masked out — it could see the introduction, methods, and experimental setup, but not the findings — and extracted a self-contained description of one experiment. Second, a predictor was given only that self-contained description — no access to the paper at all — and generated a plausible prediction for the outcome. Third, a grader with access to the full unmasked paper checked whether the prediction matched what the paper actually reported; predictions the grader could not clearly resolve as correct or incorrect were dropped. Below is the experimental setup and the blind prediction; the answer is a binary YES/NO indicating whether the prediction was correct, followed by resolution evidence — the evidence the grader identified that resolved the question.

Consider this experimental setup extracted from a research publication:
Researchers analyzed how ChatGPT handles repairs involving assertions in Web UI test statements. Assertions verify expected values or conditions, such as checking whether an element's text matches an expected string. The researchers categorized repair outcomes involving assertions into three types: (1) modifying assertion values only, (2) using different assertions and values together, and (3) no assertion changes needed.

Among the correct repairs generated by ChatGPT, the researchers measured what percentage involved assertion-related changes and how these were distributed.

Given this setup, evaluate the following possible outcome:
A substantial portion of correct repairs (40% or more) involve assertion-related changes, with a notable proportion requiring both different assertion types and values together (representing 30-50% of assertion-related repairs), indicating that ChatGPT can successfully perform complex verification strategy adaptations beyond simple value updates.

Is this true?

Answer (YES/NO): NO